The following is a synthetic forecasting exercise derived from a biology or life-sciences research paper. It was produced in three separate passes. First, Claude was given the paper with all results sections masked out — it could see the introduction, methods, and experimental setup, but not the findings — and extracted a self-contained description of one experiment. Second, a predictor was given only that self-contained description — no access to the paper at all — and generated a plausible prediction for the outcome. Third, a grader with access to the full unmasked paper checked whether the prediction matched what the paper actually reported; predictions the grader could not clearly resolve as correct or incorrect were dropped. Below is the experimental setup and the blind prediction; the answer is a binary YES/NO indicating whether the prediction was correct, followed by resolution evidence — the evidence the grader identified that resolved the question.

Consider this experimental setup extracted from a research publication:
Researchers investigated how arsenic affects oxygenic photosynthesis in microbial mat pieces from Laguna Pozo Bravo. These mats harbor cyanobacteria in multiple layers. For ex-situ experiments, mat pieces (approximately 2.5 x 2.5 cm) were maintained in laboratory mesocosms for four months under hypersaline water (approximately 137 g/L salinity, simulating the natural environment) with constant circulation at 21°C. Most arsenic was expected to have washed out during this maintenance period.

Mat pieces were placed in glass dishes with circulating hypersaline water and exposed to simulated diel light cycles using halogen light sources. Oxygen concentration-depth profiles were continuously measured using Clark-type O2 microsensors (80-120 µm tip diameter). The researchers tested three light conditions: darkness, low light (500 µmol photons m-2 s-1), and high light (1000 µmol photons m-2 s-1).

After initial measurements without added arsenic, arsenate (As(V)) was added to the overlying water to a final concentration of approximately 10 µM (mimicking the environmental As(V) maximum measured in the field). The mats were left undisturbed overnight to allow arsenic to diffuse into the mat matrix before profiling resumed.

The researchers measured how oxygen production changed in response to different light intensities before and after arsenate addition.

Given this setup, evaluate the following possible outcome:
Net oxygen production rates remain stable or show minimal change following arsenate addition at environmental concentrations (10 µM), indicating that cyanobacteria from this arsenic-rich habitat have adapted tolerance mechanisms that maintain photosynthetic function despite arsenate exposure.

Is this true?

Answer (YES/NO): NO